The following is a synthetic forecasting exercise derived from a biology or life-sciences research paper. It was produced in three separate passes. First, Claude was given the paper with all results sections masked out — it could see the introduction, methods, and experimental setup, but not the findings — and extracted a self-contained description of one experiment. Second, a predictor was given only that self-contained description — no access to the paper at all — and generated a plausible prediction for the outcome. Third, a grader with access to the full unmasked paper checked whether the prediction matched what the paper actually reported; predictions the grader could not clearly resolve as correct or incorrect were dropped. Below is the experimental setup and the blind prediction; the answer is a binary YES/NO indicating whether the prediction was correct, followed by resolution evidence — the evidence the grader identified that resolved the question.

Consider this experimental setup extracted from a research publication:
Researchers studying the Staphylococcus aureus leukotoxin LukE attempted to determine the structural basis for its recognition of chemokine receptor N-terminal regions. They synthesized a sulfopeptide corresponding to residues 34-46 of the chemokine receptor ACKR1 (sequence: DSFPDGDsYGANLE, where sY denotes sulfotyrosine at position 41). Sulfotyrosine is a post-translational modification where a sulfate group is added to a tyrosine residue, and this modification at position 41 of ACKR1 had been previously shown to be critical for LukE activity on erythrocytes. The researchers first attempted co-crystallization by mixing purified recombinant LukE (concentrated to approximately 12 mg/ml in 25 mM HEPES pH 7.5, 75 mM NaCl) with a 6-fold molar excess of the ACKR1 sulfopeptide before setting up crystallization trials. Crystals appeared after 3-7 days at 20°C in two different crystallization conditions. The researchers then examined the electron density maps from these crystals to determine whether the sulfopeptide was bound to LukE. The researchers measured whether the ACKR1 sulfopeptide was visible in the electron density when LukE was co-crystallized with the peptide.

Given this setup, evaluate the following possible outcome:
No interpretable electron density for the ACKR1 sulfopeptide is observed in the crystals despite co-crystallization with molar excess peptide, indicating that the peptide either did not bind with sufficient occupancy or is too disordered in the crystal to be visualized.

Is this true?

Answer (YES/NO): YES